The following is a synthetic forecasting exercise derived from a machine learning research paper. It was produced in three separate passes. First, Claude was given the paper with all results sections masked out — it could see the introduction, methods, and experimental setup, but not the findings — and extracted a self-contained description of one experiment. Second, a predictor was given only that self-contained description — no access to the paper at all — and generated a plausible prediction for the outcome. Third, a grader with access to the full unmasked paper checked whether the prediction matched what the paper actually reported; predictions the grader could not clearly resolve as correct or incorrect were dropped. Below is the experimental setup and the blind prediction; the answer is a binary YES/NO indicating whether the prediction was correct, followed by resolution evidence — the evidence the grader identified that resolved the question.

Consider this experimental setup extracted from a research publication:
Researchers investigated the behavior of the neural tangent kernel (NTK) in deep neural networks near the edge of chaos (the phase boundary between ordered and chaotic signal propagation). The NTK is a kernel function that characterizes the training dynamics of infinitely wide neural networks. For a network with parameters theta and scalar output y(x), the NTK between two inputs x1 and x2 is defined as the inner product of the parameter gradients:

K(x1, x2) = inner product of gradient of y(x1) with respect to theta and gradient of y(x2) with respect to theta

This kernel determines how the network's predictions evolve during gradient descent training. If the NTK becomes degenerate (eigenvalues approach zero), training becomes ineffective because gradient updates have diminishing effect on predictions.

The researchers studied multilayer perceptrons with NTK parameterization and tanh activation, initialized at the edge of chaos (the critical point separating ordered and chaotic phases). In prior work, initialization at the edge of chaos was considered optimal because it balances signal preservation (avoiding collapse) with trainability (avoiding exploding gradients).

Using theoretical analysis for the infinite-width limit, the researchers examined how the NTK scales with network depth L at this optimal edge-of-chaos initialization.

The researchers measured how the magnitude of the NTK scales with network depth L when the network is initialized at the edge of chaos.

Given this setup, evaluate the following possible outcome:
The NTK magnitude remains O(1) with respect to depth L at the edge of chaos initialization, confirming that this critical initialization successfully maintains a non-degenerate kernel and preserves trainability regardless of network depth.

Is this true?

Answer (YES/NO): NO